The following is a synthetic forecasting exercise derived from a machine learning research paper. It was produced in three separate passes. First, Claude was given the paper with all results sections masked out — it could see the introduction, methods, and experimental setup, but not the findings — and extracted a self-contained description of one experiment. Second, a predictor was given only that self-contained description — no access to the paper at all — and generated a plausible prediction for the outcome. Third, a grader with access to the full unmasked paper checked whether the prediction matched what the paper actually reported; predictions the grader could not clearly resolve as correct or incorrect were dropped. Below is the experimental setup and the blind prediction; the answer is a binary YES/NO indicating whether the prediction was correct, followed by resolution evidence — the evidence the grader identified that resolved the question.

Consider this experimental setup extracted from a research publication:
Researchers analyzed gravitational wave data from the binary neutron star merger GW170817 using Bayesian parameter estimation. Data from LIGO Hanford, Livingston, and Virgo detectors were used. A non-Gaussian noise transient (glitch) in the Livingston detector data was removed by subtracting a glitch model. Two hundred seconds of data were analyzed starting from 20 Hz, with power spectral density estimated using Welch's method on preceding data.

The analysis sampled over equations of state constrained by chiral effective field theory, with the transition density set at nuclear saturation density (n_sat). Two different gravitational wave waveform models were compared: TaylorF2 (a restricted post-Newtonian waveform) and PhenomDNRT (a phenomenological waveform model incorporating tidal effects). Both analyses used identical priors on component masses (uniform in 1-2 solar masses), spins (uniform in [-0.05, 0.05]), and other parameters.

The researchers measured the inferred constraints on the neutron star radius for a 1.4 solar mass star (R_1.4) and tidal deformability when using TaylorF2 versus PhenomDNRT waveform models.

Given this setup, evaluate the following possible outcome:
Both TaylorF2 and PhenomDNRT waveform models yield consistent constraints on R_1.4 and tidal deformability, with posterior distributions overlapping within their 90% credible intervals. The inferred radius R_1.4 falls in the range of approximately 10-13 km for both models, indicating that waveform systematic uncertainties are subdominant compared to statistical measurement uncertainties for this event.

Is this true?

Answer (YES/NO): YES